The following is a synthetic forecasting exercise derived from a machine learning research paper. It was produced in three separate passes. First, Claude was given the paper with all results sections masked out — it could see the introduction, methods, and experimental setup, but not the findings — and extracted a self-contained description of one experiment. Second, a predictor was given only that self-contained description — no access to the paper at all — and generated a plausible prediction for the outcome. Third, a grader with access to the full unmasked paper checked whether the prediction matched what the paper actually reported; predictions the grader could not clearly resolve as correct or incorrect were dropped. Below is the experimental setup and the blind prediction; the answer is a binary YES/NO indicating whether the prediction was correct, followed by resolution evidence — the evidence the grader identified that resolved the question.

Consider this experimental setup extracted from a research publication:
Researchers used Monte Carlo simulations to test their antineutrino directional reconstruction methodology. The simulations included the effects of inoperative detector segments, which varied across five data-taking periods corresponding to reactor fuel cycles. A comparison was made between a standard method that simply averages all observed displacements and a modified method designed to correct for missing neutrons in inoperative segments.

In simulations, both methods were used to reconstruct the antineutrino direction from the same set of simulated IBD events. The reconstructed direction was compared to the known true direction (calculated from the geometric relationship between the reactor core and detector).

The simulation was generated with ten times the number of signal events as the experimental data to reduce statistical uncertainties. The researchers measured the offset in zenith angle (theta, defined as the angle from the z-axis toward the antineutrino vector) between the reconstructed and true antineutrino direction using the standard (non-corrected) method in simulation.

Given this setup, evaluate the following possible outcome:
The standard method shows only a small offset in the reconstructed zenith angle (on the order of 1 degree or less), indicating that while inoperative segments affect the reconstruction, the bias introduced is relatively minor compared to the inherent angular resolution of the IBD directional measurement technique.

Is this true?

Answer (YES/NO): NO